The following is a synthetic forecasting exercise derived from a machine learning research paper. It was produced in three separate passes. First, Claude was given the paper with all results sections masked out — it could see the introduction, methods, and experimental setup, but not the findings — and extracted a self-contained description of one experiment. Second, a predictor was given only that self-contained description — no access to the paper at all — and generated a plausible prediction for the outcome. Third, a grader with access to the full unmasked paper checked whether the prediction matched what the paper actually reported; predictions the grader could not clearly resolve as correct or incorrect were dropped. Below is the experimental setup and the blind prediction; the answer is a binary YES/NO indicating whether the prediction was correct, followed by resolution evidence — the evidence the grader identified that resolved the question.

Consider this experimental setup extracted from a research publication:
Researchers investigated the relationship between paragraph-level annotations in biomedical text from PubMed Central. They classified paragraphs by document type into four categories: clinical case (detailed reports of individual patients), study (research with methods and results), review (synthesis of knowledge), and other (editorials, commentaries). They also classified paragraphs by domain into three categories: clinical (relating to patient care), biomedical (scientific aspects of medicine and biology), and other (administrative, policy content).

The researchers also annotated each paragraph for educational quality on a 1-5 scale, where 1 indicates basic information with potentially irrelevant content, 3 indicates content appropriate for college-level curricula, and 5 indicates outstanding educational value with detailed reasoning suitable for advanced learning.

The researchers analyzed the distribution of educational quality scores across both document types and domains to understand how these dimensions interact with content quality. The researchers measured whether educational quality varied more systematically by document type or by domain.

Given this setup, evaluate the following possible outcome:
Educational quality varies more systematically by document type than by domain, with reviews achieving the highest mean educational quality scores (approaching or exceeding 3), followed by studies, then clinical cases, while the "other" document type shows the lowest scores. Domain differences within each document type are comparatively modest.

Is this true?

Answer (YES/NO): NO